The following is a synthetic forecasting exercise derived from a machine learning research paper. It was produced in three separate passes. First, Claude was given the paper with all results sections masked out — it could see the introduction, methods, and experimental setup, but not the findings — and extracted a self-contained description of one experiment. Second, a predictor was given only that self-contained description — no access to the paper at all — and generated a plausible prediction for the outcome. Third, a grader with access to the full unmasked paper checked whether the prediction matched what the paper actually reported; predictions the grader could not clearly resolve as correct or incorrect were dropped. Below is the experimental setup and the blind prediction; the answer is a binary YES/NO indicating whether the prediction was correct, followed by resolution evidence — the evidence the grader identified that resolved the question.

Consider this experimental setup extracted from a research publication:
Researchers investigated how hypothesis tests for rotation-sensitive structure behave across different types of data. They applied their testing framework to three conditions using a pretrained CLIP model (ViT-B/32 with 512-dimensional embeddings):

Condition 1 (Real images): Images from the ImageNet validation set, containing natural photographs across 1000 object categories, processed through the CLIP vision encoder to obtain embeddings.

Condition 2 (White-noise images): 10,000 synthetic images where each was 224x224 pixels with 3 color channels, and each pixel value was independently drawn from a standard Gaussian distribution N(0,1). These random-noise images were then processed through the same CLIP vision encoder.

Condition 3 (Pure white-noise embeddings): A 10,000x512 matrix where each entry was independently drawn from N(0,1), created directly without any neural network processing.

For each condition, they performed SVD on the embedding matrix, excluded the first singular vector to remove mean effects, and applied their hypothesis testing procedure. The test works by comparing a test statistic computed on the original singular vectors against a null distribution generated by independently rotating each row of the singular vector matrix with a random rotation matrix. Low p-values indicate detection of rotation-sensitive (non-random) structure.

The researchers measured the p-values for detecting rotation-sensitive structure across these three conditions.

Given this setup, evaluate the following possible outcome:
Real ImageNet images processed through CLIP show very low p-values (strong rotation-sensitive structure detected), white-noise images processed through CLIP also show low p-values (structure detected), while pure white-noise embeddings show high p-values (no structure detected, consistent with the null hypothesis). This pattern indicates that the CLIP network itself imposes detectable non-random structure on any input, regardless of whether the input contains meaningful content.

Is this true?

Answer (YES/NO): NO